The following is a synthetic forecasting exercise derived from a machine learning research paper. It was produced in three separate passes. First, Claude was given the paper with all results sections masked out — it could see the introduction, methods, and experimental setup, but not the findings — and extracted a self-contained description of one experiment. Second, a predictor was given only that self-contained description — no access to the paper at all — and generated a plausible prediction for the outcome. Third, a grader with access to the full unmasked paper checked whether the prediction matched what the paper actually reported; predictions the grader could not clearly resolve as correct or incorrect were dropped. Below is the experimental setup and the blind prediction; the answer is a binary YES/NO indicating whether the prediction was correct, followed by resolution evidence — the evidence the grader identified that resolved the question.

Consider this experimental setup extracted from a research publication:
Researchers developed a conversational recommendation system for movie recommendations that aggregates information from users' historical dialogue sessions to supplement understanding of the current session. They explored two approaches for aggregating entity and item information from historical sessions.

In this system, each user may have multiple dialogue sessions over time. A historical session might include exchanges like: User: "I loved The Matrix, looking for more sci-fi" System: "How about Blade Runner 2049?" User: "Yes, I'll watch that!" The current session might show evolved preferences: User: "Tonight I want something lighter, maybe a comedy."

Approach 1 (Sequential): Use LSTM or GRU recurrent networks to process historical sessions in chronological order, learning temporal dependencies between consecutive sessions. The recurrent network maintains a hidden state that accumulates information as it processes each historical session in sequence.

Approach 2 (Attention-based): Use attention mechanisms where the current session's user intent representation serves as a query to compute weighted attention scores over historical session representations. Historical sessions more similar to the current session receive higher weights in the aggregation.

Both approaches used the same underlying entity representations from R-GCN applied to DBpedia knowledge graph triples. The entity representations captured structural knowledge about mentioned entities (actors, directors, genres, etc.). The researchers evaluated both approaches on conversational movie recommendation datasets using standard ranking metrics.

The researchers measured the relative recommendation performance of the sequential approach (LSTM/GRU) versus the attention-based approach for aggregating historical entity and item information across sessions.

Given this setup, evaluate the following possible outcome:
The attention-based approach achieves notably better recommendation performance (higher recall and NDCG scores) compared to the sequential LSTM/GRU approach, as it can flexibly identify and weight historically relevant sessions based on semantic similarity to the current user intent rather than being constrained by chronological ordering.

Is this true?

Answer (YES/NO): YES